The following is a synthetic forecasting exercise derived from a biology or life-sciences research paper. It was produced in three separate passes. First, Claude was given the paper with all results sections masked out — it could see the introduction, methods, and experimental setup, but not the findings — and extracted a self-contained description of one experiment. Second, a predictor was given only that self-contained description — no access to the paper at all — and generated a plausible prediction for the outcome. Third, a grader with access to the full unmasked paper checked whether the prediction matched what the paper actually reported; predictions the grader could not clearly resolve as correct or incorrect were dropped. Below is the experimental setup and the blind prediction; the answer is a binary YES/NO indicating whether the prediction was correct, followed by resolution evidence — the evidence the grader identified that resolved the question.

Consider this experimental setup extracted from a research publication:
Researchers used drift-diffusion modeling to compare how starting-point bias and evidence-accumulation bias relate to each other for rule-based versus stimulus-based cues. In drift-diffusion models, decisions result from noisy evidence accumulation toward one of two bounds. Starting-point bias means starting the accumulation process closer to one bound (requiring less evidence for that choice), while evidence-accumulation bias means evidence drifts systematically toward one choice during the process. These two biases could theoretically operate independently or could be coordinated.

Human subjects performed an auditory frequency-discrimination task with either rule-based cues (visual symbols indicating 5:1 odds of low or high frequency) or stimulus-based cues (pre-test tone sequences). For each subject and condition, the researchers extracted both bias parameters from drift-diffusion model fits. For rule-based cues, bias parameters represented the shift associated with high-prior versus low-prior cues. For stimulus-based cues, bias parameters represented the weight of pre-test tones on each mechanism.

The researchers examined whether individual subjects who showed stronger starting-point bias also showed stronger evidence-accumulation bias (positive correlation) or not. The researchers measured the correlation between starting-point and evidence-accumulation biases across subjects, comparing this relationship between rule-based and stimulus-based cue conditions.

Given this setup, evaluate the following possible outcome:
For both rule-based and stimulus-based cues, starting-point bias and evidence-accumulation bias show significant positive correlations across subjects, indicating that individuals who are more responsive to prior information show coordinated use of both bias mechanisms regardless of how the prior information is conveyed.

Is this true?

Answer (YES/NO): NO